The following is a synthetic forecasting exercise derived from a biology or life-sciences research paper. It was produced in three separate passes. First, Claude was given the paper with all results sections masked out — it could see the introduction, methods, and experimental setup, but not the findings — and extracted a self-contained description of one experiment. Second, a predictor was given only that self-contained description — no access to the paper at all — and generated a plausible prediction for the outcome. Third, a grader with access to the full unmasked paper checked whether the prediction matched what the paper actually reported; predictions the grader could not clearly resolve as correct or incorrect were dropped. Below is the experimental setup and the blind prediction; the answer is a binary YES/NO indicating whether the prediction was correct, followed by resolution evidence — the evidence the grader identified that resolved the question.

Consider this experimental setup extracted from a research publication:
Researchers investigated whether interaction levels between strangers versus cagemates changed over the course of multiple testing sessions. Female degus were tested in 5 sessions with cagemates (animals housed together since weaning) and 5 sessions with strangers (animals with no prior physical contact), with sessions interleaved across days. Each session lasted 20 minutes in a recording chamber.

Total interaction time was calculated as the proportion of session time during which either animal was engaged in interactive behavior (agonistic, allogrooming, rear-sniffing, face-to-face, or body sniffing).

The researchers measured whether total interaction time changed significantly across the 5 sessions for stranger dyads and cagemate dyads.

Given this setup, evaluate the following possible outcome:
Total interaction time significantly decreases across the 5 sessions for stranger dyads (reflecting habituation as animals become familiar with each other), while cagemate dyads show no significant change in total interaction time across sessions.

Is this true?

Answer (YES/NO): NO